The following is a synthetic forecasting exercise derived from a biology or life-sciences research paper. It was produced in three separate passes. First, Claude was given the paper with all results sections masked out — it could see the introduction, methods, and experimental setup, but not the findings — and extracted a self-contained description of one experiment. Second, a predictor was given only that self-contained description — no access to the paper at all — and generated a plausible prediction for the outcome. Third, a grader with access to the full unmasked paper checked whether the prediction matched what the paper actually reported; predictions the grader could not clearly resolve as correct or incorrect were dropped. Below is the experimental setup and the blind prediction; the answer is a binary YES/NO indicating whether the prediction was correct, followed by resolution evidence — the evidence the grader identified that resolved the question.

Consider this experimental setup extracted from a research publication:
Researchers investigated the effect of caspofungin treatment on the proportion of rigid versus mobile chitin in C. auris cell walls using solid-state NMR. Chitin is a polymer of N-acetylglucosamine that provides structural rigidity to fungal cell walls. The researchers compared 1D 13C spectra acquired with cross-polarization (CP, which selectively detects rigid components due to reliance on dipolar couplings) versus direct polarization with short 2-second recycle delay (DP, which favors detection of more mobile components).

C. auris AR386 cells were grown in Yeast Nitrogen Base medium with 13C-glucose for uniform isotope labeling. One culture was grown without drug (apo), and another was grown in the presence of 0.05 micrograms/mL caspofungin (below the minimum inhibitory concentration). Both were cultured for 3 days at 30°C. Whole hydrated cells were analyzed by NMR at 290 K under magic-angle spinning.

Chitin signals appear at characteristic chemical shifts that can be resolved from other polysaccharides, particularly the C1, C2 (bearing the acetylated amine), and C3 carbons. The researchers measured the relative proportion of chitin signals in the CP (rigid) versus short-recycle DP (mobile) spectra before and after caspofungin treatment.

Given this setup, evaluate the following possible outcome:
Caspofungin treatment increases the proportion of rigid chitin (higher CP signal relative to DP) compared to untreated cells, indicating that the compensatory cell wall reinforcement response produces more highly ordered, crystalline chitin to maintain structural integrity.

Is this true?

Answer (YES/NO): YES